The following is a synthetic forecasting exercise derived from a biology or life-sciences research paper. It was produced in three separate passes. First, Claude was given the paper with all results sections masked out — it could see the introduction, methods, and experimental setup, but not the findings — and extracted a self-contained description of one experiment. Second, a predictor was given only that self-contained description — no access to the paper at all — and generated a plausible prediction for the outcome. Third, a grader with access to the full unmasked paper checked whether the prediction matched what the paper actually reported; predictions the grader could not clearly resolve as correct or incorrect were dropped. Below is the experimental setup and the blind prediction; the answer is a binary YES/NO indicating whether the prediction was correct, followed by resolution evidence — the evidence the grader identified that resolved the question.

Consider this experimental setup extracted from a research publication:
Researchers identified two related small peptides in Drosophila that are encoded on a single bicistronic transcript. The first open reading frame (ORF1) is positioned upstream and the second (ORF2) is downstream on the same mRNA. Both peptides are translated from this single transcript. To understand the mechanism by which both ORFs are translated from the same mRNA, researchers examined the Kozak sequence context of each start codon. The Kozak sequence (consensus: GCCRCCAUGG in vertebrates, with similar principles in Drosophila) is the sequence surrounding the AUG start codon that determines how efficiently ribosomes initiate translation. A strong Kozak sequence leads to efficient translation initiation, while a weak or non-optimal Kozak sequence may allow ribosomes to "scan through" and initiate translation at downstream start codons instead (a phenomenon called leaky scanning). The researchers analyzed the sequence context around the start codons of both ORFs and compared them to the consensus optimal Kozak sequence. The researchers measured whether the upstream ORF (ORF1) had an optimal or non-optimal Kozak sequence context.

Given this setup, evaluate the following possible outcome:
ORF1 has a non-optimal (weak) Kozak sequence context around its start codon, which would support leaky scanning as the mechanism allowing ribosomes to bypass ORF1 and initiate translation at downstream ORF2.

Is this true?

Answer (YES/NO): YES